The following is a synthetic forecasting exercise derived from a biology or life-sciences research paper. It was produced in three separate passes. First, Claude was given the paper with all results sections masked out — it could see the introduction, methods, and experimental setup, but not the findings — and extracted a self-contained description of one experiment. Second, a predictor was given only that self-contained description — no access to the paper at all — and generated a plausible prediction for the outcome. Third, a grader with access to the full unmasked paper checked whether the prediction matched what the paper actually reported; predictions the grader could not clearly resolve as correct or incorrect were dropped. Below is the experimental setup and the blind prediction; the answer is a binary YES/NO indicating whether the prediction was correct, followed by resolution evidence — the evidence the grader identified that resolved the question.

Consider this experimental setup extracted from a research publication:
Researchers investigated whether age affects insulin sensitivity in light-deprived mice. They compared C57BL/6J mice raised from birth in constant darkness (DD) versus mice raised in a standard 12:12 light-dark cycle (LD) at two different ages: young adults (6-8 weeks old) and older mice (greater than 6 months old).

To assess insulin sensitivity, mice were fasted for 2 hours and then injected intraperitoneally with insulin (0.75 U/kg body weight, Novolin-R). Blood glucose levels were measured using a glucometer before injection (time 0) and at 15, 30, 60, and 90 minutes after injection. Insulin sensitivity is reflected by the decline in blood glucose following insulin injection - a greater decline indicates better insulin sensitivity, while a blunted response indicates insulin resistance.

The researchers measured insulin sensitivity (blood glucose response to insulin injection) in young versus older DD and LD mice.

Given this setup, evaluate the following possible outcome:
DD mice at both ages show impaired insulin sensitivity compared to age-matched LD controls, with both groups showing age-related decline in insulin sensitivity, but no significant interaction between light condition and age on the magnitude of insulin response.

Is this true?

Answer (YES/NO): NO